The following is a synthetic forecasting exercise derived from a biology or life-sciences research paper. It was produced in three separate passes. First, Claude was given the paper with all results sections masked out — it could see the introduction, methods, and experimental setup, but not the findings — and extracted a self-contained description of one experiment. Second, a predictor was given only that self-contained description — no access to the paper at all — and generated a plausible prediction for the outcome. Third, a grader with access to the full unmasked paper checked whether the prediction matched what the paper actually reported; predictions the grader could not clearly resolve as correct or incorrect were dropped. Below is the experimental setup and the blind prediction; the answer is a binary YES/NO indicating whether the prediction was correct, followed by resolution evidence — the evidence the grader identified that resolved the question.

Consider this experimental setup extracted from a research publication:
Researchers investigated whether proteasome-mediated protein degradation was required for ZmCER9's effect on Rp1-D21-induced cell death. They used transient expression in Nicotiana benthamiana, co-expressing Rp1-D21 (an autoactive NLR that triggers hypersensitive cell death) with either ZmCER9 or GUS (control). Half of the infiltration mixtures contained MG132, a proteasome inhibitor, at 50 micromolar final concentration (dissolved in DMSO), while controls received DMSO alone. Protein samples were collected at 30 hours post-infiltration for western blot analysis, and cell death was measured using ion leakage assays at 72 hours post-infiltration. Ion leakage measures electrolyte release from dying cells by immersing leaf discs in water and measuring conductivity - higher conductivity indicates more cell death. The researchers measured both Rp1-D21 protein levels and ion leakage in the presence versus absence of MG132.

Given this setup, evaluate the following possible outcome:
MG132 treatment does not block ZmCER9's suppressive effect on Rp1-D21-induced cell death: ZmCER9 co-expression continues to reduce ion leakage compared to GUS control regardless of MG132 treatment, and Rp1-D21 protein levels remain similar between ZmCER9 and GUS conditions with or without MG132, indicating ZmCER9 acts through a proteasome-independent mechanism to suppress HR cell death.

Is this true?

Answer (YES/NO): NO